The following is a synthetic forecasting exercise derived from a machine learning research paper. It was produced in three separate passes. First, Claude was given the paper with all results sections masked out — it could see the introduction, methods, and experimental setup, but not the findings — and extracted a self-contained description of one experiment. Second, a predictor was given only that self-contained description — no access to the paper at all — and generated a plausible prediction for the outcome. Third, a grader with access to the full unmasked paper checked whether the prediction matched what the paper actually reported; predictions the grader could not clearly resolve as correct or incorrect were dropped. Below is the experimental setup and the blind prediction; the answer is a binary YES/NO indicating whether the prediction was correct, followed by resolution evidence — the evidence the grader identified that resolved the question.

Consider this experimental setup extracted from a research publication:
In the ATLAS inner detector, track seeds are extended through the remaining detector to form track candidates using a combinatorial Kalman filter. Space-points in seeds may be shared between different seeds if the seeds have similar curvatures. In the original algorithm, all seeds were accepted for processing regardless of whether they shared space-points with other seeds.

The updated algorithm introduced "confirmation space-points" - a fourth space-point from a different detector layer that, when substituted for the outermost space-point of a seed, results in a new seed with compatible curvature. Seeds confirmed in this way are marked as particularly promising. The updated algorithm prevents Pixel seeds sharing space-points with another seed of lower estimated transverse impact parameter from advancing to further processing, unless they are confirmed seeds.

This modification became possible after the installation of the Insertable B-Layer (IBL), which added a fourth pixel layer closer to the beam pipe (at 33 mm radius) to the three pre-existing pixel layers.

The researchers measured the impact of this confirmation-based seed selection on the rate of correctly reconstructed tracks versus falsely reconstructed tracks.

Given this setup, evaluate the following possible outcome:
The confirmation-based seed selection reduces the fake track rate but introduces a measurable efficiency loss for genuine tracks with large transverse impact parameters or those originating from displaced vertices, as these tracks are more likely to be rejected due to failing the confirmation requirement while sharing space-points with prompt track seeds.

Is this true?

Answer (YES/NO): NO